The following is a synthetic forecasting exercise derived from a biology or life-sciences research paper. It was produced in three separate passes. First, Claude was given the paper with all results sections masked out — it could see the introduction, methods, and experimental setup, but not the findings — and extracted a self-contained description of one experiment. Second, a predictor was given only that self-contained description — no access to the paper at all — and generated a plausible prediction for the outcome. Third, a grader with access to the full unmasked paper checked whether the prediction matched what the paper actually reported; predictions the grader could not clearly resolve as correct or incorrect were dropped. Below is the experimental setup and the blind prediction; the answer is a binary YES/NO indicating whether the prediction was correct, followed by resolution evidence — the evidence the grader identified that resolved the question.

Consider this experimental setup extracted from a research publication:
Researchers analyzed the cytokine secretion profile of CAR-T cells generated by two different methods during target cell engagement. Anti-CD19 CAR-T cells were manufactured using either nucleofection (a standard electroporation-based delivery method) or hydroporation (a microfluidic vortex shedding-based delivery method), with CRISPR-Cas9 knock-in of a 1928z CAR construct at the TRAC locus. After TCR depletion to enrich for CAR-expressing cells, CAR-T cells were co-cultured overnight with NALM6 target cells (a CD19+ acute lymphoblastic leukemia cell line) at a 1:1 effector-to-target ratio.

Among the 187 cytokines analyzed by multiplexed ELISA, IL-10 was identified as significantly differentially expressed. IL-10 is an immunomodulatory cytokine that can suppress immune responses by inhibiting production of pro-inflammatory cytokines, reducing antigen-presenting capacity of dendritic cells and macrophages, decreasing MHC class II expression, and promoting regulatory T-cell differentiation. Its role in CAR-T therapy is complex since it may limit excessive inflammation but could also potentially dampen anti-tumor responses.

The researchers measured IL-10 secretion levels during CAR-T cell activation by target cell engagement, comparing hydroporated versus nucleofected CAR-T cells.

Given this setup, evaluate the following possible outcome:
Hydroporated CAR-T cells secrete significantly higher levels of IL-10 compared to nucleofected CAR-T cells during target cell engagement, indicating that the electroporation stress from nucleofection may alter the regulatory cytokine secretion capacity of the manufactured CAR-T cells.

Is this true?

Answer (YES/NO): YES